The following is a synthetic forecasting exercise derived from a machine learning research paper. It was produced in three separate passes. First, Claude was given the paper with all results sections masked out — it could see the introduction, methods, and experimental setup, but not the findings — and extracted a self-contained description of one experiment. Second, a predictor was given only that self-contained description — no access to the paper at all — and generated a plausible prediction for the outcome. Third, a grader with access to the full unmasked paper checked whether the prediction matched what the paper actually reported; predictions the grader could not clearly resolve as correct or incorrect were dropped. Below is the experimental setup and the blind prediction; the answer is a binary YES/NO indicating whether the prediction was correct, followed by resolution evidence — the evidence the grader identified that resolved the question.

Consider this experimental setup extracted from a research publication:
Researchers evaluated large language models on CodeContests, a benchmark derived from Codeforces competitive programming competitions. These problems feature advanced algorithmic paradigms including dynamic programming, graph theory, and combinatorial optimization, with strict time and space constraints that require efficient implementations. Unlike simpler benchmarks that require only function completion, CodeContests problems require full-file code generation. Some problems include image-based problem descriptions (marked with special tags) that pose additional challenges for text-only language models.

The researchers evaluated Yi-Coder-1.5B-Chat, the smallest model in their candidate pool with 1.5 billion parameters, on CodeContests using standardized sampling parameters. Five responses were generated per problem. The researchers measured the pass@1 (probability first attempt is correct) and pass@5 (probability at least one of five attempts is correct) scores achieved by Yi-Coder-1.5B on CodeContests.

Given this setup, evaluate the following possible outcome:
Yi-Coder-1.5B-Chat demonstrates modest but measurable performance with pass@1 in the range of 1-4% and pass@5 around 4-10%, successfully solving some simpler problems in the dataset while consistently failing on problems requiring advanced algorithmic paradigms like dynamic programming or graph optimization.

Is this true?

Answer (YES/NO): NO